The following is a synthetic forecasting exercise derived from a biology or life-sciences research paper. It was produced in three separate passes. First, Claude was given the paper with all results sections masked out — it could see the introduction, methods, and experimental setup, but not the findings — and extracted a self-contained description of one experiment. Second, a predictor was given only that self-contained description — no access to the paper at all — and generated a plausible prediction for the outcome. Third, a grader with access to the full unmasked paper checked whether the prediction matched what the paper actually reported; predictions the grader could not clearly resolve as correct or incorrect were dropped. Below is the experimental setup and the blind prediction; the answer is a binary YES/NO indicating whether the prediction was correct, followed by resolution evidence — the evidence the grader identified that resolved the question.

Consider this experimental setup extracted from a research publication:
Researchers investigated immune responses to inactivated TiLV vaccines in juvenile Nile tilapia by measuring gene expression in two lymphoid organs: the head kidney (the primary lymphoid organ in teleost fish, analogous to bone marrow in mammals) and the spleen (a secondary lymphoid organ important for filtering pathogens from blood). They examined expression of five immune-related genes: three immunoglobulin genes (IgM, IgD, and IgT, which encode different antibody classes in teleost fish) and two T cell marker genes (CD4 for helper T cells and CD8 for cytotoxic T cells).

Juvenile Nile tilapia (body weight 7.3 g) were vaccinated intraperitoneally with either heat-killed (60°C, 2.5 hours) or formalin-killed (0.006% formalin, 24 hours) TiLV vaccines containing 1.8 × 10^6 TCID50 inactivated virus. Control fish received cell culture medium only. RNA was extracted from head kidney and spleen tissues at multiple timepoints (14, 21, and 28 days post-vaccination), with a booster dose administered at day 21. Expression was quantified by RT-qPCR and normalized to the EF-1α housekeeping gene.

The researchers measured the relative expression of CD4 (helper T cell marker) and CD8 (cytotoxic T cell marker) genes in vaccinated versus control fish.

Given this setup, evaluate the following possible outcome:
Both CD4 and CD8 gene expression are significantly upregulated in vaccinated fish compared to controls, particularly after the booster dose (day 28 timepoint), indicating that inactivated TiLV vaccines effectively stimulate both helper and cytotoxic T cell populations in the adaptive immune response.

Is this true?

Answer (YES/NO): NO